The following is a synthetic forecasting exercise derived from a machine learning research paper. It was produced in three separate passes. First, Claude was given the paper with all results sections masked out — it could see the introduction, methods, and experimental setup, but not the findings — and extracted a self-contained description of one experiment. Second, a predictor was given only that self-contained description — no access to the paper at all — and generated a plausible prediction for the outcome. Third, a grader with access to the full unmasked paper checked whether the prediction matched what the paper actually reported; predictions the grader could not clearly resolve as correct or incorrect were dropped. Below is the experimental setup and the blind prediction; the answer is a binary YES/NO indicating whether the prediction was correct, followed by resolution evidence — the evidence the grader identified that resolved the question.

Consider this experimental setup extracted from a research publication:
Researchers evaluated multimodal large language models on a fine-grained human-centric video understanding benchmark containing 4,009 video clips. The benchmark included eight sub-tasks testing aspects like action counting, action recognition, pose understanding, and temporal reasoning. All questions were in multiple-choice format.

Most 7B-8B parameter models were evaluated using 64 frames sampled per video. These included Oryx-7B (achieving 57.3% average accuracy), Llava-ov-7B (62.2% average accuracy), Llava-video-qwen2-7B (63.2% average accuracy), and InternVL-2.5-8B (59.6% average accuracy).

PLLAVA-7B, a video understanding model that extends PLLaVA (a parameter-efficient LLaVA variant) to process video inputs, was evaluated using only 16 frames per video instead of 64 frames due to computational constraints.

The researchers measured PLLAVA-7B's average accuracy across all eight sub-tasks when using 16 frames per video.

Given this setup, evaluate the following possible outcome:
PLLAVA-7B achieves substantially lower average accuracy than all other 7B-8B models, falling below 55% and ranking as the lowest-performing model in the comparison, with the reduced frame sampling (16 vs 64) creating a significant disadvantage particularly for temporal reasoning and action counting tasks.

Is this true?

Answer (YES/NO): YES